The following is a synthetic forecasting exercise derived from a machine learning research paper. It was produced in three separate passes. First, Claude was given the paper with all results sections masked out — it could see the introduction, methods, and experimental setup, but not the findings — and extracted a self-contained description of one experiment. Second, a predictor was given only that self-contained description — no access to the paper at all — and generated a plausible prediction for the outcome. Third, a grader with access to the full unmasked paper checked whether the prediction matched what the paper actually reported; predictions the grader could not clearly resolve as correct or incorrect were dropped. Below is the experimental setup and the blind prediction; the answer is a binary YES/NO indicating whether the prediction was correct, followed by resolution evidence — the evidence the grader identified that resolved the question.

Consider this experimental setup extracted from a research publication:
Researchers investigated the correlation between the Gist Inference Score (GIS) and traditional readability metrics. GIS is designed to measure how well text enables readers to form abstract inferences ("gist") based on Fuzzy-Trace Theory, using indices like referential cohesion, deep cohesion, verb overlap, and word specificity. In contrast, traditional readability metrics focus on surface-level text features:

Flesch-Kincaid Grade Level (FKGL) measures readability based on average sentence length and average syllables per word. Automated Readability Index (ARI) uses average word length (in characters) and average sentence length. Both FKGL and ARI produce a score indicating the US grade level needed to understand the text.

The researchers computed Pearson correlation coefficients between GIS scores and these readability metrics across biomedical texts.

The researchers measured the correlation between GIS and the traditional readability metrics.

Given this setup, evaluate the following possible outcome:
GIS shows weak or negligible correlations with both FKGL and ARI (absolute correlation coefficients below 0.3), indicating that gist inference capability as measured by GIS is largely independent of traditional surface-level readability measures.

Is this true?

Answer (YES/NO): YES